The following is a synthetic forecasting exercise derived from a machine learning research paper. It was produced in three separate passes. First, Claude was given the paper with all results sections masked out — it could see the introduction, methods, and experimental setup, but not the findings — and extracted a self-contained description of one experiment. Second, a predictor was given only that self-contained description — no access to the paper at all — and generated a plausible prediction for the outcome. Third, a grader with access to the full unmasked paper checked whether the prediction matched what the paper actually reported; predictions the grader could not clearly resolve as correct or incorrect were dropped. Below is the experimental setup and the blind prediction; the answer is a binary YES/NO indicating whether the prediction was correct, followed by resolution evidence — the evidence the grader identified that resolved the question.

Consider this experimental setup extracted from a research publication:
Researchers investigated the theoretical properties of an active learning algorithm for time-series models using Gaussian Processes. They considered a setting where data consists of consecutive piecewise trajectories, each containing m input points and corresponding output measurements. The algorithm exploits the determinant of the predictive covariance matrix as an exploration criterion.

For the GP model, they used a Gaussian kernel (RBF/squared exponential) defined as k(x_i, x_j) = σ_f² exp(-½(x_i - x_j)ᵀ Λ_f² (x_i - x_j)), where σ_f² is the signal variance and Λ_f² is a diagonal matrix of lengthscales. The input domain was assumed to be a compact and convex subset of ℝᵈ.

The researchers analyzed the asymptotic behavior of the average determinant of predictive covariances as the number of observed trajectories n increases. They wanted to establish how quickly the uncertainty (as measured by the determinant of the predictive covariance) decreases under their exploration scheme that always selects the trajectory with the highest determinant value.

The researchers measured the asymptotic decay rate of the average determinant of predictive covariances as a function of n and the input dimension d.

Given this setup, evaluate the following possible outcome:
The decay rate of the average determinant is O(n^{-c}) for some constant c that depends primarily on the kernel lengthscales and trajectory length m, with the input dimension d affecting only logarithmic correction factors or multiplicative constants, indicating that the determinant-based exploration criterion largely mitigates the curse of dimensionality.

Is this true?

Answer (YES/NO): NO